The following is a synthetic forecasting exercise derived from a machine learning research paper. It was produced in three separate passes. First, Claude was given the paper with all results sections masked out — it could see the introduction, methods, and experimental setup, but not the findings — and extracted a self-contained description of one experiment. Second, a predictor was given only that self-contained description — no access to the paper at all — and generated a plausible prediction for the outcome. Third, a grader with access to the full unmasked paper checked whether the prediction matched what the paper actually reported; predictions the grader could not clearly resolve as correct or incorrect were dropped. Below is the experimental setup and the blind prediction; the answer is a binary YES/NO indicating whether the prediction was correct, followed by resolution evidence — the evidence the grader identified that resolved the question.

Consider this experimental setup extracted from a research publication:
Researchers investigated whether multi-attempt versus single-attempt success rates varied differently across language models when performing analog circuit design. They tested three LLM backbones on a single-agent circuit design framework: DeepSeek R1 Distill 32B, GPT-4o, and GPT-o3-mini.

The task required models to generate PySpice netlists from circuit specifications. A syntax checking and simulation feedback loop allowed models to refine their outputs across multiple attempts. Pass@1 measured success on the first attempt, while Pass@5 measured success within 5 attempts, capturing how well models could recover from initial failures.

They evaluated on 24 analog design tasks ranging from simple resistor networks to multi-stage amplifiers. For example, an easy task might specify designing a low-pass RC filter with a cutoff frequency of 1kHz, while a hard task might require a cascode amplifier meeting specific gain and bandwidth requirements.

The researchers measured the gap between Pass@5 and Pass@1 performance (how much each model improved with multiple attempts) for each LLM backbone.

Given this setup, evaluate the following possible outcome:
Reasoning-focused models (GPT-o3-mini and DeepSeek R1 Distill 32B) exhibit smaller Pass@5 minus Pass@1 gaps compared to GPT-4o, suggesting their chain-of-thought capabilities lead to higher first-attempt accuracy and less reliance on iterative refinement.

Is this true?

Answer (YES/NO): NO